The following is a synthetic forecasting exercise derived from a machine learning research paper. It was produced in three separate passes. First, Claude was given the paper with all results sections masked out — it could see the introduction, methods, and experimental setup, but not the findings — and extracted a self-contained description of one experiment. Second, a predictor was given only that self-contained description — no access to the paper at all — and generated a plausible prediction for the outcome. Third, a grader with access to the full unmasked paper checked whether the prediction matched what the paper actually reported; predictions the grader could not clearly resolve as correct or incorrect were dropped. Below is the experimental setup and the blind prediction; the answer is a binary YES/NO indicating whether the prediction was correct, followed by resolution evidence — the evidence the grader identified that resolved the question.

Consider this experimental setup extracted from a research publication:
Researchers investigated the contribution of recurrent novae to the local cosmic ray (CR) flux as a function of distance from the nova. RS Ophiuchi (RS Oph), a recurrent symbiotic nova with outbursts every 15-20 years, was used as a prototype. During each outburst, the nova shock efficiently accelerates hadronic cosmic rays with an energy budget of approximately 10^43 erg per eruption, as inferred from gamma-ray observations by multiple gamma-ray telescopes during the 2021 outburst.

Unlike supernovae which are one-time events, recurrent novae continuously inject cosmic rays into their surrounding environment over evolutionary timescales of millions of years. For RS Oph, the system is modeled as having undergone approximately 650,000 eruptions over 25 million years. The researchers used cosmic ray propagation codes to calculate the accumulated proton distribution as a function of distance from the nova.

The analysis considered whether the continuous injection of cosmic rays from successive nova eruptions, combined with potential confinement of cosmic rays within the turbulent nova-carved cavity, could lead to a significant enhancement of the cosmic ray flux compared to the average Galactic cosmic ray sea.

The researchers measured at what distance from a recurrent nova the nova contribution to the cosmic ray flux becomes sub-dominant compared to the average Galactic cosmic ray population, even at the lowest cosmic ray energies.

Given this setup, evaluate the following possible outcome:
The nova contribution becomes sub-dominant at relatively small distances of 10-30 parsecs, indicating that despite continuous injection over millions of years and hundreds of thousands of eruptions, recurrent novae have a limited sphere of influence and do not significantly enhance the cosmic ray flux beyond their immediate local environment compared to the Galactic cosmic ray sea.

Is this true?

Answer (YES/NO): YES